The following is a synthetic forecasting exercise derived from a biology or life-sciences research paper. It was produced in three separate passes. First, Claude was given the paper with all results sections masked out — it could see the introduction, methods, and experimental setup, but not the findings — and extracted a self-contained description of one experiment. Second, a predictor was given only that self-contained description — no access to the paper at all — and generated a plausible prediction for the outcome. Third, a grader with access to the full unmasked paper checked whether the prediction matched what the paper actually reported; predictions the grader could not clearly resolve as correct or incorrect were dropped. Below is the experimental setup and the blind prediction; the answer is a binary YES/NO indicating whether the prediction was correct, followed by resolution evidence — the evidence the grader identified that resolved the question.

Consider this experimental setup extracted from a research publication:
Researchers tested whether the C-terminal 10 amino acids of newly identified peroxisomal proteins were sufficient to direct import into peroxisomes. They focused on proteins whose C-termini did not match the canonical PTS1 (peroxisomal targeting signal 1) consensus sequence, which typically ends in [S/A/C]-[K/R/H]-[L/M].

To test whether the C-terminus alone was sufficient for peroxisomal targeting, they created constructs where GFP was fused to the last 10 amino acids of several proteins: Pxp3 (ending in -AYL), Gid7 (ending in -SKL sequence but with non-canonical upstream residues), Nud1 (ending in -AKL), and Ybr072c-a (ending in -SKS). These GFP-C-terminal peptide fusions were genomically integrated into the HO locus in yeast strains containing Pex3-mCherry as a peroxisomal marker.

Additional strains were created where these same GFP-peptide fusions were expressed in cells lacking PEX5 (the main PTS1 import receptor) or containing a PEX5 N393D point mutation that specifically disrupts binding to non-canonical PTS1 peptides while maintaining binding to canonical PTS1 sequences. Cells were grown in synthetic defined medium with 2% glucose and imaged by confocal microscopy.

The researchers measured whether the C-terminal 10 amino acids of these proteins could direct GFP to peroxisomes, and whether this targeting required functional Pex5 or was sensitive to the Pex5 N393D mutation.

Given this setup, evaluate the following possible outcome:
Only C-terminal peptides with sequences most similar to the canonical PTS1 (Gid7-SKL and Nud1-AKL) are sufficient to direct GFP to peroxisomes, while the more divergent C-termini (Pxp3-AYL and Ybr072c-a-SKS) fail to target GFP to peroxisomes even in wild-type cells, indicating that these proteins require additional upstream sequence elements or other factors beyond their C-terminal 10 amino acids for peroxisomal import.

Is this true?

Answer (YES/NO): NO